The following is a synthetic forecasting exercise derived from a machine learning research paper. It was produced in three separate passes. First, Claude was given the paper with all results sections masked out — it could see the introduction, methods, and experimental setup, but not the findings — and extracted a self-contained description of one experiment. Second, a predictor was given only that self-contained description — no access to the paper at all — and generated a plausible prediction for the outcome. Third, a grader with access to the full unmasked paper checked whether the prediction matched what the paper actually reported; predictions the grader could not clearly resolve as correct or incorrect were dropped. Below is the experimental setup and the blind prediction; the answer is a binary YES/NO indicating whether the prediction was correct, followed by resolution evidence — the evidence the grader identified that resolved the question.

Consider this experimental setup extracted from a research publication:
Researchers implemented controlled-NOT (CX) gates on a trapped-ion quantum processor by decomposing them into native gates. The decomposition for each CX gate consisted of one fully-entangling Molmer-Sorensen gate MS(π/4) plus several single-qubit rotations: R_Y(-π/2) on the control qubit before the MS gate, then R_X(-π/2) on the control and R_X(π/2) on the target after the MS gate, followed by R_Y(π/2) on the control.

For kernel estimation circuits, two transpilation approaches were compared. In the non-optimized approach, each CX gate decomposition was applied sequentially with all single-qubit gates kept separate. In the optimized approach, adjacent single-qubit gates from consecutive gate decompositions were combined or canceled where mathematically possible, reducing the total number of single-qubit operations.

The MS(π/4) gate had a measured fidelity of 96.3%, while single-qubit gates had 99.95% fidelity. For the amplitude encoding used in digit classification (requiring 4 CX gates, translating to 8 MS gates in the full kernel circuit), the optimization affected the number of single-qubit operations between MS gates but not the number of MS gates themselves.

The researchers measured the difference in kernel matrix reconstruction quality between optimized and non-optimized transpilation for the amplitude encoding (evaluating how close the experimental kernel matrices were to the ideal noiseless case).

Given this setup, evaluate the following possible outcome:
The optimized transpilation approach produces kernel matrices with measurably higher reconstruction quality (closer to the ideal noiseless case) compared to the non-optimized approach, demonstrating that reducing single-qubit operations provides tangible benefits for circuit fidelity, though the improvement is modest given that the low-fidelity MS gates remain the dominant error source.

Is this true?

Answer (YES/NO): NO